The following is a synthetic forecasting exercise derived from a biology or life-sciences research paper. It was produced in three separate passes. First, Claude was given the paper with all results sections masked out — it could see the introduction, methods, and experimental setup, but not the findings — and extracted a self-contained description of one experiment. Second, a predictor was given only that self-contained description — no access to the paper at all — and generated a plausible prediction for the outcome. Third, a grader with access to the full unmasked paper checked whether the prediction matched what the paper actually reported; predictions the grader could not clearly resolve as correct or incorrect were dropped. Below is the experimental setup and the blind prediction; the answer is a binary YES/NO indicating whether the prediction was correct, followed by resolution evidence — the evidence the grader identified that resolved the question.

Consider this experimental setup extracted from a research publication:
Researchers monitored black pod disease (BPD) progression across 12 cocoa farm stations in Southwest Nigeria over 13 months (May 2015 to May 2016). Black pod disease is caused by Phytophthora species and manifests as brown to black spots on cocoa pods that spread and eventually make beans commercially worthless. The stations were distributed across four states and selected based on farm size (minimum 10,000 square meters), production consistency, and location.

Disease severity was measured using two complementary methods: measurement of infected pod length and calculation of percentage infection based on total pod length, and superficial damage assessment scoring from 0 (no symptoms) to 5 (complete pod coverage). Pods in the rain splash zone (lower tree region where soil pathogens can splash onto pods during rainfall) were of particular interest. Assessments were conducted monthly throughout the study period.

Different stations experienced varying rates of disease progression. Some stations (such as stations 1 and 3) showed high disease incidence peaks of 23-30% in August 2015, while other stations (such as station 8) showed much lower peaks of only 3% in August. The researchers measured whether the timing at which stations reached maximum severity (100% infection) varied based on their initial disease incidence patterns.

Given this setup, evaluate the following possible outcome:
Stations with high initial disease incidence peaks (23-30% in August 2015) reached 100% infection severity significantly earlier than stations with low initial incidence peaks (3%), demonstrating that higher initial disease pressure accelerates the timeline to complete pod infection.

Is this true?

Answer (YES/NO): NO